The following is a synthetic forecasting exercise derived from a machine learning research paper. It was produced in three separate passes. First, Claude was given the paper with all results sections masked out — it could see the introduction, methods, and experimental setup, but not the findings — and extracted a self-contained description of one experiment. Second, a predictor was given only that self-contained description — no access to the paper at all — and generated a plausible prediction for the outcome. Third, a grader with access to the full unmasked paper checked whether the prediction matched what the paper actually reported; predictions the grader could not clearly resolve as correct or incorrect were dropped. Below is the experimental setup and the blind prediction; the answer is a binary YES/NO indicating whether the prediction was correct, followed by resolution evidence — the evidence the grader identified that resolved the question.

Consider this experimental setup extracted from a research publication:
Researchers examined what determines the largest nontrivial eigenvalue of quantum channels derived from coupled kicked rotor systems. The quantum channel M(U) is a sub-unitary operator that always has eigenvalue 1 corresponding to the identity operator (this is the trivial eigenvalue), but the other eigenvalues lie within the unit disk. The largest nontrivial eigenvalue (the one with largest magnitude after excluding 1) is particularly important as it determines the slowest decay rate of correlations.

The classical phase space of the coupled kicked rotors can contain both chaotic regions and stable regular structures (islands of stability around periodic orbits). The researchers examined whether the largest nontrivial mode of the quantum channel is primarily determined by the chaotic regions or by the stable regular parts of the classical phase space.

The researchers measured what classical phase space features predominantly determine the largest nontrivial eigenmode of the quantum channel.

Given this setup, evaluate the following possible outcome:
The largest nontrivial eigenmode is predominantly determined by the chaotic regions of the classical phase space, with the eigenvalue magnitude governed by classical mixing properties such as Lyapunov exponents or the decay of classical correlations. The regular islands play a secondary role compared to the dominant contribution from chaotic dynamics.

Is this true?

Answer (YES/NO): NO